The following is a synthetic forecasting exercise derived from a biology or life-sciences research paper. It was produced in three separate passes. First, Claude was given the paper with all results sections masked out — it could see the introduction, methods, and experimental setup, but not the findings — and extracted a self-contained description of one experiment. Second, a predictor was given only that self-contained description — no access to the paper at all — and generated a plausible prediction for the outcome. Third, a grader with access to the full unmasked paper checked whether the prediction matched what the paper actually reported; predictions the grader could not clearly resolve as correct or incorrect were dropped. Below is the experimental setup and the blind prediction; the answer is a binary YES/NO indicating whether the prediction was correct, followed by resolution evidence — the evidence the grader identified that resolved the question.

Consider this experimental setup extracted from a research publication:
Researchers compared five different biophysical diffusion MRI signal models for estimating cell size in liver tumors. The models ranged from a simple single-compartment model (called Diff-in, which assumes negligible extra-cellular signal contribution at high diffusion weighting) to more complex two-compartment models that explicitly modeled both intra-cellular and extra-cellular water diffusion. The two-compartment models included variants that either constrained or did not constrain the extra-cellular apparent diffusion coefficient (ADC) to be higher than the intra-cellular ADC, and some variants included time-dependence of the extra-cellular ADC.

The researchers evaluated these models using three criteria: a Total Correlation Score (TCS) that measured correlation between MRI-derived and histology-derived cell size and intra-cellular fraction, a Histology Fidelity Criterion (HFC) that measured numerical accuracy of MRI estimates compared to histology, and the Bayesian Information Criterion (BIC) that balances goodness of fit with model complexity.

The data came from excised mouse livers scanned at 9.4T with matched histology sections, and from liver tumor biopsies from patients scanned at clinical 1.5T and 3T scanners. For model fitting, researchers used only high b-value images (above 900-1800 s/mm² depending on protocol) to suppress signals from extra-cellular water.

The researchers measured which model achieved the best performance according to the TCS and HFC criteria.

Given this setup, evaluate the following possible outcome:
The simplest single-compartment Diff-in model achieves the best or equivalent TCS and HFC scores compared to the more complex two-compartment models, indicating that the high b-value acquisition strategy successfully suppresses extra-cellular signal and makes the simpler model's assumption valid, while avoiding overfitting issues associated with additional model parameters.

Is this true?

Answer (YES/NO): YES